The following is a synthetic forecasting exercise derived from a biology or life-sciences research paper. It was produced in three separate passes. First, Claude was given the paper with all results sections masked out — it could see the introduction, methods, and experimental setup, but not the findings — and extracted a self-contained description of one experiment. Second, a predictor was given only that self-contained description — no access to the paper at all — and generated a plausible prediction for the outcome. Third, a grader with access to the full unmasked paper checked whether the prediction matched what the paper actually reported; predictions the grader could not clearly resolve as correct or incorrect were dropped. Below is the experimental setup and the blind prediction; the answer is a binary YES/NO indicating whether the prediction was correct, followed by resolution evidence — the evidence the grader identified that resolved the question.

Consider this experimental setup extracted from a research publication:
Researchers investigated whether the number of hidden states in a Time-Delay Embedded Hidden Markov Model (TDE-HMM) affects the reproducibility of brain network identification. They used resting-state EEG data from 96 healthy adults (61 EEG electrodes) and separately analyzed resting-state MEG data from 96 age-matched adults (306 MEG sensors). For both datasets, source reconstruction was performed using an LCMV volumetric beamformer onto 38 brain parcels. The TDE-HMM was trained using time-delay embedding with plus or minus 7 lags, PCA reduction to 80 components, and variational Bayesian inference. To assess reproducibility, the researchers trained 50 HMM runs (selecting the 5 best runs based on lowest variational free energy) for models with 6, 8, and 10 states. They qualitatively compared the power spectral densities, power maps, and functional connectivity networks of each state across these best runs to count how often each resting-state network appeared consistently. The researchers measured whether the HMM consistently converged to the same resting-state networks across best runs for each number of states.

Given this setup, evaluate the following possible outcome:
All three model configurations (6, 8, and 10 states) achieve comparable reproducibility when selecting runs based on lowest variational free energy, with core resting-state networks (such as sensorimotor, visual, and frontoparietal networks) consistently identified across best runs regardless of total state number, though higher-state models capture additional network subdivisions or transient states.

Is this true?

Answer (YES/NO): NO